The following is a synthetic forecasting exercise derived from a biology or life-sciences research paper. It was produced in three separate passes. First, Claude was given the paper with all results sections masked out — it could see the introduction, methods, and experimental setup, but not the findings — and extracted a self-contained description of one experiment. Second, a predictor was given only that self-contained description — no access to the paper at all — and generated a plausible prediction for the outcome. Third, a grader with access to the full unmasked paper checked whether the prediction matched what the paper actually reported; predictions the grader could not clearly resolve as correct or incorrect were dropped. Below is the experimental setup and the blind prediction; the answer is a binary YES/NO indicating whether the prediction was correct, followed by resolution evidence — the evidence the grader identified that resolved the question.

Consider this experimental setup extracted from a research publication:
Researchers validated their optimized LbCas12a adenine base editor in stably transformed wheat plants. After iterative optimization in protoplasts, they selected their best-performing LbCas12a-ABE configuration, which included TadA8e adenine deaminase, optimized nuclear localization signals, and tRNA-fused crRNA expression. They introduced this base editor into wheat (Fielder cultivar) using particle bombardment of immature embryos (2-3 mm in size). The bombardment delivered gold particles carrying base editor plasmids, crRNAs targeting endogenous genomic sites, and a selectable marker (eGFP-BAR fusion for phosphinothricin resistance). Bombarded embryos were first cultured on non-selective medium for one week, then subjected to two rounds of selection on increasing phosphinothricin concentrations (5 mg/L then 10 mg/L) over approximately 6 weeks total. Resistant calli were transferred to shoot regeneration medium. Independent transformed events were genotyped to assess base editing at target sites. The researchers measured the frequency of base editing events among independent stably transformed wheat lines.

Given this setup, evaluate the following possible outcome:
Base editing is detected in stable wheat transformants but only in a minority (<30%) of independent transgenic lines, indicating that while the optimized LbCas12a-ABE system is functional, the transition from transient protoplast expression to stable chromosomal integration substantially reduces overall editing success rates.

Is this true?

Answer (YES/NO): NO